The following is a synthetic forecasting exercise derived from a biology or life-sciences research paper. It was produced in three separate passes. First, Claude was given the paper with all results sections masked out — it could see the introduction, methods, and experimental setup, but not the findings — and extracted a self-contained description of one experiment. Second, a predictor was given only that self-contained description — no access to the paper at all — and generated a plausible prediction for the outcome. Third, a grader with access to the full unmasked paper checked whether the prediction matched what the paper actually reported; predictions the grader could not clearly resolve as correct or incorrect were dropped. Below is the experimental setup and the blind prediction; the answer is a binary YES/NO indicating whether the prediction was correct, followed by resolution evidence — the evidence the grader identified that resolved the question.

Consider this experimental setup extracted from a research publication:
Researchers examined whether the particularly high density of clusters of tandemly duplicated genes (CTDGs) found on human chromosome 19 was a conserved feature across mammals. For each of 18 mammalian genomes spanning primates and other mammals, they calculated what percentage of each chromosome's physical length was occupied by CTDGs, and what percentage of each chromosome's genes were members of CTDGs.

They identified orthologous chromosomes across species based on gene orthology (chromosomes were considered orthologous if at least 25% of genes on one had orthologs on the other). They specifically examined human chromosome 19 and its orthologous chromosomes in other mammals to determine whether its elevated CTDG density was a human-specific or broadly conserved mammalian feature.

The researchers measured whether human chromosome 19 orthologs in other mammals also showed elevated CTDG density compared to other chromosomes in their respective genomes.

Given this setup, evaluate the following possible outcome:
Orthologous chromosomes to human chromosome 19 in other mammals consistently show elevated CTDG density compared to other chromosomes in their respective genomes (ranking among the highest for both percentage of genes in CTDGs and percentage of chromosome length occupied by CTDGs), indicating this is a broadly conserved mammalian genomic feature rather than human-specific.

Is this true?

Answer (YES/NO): YES